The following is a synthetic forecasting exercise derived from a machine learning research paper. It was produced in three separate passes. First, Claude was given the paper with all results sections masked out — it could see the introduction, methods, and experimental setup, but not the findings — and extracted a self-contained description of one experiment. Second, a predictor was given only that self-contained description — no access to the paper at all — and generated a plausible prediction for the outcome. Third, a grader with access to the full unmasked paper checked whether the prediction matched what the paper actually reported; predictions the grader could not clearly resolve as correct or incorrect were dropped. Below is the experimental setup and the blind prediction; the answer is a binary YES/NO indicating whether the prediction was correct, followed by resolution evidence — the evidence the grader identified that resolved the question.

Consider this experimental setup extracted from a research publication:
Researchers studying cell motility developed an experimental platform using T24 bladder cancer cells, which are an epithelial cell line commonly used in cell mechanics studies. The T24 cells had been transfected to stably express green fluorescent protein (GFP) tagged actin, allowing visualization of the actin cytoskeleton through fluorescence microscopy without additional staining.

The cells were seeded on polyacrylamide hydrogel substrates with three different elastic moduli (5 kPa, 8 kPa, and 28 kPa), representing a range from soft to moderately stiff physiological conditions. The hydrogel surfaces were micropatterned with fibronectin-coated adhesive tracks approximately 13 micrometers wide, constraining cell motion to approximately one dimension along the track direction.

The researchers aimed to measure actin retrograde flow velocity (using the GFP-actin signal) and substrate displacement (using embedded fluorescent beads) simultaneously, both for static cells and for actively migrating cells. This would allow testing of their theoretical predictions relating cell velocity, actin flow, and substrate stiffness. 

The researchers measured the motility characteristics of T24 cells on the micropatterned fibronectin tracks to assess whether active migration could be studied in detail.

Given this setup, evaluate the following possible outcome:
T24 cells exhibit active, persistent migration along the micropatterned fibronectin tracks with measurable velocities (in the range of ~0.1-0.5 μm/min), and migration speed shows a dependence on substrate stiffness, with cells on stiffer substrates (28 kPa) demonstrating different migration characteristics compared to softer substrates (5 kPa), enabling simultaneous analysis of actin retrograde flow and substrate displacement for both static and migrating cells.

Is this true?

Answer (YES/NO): NO